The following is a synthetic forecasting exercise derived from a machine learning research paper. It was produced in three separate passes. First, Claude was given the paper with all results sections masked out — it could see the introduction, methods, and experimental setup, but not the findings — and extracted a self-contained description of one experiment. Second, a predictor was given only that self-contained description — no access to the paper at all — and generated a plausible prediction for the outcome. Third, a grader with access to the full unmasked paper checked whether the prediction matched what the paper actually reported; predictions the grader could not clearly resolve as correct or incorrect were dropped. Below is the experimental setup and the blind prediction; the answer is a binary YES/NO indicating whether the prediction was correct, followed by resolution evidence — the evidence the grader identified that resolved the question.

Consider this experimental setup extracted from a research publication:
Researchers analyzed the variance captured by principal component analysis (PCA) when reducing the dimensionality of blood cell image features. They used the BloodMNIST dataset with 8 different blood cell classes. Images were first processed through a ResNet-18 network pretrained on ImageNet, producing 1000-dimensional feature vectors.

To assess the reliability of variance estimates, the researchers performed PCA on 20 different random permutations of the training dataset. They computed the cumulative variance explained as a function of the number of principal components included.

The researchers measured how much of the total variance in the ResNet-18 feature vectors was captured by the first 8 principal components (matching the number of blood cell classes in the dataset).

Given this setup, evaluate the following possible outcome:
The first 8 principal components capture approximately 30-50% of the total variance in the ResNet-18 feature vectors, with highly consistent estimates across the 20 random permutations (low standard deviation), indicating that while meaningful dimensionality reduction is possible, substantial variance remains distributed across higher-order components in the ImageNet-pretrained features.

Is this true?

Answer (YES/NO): NO